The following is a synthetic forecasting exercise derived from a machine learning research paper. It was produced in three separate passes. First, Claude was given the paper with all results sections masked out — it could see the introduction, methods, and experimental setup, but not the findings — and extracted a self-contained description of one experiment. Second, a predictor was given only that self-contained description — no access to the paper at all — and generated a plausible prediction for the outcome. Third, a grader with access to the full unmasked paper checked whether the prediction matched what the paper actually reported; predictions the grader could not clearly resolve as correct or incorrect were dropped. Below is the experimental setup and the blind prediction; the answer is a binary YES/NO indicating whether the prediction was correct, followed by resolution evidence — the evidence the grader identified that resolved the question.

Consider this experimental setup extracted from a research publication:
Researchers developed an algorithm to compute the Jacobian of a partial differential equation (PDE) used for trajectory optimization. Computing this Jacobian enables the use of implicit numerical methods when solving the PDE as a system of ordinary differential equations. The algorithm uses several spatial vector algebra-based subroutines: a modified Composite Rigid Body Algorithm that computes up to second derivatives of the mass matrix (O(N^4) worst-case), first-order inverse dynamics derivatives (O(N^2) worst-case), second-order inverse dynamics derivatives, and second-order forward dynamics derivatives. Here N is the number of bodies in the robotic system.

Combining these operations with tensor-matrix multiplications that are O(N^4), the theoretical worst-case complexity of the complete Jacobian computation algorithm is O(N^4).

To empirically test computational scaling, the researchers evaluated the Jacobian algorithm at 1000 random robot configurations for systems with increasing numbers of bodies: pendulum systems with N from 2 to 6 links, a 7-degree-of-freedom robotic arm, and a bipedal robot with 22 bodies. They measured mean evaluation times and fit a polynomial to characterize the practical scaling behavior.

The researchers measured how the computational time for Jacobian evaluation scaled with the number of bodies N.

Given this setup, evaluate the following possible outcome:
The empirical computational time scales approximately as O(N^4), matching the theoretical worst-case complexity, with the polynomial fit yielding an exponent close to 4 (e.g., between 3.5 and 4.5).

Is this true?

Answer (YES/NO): NO